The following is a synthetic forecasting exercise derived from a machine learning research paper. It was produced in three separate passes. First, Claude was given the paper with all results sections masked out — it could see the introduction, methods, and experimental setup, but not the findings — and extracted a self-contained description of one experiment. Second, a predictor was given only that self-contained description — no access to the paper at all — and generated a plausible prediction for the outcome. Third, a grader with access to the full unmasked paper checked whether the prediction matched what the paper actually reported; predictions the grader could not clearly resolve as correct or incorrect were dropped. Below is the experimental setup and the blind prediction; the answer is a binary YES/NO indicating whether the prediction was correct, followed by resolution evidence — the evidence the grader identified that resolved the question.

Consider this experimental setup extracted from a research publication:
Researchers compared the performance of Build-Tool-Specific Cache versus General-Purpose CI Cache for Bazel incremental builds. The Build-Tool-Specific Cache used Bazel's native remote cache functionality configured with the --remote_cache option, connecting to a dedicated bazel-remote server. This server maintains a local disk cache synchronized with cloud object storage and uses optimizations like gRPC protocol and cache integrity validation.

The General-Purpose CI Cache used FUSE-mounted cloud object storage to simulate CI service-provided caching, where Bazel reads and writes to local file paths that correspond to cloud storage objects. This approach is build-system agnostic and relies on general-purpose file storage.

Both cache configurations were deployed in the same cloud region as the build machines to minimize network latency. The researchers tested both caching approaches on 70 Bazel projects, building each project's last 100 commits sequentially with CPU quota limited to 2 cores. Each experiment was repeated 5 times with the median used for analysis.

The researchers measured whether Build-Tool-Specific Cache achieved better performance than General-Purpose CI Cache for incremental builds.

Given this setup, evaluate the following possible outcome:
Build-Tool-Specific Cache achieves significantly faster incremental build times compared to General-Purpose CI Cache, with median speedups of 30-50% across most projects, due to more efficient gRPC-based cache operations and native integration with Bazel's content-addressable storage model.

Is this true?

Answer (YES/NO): NO